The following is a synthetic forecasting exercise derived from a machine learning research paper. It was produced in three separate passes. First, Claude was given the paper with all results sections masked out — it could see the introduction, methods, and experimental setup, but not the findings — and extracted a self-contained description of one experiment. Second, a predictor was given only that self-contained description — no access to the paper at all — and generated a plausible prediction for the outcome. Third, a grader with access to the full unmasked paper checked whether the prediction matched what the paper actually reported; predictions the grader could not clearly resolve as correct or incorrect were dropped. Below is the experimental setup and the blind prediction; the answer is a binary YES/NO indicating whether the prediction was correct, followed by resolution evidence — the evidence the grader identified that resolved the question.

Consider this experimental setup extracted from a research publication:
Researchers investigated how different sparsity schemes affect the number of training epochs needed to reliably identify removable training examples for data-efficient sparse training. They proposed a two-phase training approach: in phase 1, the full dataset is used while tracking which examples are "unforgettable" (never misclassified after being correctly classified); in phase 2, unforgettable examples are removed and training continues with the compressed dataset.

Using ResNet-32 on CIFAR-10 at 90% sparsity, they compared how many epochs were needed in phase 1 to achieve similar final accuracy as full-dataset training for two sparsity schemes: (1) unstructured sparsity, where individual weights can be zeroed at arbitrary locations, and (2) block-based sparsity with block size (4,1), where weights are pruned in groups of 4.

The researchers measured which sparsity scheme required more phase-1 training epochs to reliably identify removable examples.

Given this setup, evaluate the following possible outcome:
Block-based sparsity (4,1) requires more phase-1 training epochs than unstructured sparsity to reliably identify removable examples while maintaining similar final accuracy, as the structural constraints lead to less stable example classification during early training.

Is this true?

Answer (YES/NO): YES